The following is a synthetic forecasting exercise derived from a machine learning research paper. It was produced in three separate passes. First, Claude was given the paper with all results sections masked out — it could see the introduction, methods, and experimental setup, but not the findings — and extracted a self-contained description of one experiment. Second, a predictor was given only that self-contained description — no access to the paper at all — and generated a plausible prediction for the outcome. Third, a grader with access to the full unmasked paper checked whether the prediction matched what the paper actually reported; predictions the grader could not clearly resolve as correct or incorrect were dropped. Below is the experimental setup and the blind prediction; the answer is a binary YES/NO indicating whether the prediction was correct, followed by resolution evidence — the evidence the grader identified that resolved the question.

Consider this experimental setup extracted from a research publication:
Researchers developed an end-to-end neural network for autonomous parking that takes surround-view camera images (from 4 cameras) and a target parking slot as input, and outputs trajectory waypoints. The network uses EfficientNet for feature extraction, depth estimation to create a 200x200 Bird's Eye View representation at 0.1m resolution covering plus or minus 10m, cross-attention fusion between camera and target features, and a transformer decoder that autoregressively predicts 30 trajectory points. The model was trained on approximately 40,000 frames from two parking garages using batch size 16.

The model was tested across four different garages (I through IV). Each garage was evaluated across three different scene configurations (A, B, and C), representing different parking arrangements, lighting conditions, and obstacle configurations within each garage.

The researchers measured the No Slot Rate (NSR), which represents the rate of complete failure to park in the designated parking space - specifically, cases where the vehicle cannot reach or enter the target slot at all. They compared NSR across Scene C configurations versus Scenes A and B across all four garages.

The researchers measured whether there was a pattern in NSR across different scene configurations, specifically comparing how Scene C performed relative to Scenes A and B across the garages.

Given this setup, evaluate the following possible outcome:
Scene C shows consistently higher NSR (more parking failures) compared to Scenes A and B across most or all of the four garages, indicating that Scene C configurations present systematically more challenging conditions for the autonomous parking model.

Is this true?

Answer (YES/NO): YES